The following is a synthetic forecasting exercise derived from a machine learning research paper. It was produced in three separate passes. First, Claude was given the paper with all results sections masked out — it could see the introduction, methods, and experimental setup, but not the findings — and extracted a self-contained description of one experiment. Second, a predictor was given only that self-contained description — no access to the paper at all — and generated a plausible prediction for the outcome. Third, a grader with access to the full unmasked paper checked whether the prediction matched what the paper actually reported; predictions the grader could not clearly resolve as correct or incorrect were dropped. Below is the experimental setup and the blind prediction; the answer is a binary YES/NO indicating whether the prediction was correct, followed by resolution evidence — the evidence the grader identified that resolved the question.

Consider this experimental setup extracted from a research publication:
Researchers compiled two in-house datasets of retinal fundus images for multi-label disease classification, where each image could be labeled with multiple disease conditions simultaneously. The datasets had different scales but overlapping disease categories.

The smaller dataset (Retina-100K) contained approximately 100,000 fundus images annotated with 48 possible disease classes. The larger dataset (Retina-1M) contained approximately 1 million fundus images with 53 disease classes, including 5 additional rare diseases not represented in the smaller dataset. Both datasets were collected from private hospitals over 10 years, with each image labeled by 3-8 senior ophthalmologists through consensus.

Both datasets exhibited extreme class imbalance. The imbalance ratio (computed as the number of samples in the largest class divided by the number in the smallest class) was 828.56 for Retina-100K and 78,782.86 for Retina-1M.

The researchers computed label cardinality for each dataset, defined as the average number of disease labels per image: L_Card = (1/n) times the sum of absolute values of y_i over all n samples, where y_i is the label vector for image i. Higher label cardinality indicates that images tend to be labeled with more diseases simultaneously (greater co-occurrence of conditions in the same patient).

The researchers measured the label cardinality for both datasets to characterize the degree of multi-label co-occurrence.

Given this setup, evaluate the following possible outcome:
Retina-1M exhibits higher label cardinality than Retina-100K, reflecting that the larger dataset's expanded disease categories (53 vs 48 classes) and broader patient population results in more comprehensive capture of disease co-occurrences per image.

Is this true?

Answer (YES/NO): YES